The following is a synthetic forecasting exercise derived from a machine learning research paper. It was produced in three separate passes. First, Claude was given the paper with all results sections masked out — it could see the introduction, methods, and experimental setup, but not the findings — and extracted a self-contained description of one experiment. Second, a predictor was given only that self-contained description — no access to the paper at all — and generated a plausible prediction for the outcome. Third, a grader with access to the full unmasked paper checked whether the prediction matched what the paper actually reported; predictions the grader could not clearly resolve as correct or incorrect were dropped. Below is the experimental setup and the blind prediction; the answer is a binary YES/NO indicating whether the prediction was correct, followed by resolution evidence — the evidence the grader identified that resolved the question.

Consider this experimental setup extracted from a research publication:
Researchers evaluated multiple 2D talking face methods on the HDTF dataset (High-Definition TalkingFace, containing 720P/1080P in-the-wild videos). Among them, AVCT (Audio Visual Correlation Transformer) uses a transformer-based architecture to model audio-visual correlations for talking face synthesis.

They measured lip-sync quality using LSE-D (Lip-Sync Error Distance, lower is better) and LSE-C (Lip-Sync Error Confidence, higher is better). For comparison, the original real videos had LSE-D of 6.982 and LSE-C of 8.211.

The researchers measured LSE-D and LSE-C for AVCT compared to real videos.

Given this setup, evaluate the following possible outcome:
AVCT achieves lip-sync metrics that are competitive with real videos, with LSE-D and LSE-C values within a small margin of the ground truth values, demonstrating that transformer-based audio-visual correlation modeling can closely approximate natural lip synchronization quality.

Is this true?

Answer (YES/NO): NO